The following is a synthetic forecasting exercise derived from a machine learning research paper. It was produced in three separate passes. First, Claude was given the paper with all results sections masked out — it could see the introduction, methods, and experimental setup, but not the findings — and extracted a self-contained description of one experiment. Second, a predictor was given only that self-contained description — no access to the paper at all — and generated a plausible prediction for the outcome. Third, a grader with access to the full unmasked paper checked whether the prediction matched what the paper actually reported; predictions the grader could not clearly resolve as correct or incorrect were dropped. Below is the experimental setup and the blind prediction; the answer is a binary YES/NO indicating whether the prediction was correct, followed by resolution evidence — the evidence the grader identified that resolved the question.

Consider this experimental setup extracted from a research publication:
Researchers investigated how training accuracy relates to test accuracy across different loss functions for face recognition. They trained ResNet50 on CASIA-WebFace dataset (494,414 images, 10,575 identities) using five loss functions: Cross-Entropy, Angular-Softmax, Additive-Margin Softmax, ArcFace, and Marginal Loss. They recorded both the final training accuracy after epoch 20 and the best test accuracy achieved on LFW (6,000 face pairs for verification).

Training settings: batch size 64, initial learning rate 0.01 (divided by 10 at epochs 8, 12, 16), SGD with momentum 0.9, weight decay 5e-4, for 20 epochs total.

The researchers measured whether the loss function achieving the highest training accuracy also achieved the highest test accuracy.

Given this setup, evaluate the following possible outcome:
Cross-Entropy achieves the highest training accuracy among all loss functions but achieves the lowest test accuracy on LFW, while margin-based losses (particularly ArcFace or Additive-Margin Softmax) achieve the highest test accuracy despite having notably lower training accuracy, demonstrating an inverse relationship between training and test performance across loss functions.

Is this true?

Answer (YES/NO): NO